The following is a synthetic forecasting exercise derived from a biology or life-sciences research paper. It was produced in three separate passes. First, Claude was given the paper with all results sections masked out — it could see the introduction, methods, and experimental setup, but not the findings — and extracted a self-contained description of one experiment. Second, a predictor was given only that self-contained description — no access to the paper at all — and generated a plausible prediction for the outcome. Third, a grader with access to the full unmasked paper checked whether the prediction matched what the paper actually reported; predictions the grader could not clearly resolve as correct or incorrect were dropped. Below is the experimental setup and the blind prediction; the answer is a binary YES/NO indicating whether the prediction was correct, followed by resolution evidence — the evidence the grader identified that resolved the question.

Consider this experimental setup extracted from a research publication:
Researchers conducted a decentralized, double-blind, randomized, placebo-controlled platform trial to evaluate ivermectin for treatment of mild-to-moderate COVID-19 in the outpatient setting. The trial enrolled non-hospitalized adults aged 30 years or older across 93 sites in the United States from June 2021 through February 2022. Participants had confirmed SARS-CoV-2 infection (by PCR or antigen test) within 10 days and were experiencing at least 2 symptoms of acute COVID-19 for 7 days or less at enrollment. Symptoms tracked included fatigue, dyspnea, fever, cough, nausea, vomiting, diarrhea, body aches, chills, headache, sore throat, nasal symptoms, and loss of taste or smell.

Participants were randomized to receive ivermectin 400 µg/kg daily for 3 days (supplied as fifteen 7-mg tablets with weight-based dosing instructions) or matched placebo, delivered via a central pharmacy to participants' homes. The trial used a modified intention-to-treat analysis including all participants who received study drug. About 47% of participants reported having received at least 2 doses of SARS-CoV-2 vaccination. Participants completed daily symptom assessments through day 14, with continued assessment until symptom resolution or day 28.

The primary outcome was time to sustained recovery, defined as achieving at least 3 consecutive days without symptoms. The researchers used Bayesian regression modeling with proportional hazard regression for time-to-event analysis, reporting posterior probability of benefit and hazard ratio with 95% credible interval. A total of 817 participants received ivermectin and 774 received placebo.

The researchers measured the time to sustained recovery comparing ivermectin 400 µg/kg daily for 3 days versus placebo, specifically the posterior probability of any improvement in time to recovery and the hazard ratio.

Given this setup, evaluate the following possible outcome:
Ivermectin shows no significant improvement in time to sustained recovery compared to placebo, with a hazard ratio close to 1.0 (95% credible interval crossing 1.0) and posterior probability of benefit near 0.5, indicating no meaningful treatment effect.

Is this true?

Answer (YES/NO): NO